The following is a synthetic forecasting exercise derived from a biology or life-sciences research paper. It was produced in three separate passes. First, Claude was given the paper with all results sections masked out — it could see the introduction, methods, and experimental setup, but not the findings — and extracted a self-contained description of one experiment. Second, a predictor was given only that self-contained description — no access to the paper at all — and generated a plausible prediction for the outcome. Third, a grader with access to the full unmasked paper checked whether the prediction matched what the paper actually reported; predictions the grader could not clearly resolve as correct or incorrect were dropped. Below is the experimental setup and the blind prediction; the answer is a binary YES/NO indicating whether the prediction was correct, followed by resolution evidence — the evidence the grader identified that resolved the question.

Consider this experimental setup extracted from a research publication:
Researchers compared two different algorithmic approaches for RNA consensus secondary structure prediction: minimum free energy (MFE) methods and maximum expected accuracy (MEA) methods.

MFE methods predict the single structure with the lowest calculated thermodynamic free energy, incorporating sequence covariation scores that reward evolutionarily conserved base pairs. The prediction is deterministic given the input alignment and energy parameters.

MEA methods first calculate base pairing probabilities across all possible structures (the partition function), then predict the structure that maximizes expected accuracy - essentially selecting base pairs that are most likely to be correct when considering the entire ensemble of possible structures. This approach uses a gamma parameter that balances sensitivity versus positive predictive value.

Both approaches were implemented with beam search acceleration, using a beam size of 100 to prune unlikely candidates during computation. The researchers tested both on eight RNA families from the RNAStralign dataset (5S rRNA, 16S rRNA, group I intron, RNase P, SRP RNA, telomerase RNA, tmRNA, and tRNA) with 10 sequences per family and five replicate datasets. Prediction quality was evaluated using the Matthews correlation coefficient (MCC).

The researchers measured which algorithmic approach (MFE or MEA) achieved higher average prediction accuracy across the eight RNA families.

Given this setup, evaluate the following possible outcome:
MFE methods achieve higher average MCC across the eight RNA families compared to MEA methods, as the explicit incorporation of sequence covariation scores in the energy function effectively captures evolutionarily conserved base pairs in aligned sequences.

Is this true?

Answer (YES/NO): NO